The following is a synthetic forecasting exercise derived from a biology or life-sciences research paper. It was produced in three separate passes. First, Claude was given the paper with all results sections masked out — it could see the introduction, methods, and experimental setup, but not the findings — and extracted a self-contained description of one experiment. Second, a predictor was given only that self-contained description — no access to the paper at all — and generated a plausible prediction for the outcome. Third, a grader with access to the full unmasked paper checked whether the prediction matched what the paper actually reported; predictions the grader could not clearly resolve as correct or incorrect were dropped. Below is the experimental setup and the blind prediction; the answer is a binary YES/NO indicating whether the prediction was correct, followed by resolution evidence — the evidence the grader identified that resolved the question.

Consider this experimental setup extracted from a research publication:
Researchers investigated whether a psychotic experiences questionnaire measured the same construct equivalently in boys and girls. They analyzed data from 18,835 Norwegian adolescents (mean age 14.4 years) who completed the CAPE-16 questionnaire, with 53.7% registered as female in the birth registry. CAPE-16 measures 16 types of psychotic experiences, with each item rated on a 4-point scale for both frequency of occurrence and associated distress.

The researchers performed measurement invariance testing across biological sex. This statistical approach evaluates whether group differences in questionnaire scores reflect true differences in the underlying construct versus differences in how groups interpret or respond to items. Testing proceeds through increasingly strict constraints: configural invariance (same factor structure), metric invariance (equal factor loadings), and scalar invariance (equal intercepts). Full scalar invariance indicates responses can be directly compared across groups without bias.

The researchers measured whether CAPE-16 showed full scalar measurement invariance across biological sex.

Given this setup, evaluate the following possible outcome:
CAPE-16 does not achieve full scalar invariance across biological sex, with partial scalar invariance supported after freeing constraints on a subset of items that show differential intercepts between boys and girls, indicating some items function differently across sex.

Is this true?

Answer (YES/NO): NO